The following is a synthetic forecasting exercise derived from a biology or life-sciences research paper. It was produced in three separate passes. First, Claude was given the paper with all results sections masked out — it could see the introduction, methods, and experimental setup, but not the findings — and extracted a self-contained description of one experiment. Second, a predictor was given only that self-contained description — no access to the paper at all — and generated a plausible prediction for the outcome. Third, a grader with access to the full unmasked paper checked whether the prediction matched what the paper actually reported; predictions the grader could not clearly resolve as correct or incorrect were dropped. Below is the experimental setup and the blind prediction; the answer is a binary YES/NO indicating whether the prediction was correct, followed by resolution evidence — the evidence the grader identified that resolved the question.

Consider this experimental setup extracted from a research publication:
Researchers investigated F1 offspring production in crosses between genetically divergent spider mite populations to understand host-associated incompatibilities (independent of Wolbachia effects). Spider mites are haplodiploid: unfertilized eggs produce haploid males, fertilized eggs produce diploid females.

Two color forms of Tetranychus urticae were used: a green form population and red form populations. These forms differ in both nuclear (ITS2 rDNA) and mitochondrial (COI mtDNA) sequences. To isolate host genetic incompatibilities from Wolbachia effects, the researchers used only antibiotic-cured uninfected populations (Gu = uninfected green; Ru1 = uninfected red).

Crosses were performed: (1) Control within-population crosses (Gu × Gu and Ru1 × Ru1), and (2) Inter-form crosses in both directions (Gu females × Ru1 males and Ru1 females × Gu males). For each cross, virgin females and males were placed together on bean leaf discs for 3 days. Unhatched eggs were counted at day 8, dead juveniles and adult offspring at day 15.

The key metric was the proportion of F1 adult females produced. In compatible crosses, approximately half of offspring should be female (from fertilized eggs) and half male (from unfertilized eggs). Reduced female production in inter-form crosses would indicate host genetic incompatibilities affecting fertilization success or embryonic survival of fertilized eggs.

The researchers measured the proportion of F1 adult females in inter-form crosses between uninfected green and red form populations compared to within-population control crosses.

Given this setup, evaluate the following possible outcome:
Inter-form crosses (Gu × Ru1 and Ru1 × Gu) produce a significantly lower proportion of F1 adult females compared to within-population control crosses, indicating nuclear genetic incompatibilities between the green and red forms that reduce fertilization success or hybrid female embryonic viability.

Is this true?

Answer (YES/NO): NO